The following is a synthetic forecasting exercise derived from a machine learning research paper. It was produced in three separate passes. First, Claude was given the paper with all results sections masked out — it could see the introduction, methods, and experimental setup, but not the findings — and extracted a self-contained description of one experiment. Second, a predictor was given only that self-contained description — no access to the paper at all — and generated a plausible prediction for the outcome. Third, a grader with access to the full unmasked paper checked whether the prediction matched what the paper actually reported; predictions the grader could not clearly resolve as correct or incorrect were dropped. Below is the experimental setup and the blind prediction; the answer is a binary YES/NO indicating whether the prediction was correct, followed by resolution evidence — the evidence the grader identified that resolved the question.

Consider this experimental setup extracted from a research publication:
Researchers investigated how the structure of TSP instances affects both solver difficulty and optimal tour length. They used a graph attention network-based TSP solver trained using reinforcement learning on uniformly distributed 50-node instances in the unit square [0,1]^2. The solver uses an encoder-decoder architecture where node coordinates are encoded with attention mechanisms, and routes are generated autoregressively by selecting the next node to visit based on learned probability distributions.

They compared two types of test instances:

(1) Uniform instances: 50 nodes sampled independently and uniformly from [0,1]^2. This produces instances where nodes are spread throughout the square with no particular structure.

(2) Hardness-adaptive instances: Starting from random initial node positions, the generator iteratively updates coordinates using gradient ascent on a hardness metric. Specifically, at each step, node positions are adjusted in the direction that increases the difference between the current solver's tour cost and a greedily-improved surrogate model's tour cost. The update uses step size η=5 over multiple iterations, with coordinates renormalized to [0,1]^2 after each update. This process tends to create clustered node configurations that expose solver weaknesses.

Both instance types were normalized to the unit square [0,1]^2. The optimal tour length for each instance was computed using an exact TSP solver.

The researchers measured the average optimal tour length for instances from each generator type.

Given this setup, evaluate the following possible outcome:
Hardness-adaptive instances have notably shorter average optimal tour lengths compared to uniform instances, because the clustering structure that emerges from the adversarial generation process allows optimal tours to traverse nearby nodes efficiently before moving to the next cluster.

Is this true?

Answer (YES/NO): YES